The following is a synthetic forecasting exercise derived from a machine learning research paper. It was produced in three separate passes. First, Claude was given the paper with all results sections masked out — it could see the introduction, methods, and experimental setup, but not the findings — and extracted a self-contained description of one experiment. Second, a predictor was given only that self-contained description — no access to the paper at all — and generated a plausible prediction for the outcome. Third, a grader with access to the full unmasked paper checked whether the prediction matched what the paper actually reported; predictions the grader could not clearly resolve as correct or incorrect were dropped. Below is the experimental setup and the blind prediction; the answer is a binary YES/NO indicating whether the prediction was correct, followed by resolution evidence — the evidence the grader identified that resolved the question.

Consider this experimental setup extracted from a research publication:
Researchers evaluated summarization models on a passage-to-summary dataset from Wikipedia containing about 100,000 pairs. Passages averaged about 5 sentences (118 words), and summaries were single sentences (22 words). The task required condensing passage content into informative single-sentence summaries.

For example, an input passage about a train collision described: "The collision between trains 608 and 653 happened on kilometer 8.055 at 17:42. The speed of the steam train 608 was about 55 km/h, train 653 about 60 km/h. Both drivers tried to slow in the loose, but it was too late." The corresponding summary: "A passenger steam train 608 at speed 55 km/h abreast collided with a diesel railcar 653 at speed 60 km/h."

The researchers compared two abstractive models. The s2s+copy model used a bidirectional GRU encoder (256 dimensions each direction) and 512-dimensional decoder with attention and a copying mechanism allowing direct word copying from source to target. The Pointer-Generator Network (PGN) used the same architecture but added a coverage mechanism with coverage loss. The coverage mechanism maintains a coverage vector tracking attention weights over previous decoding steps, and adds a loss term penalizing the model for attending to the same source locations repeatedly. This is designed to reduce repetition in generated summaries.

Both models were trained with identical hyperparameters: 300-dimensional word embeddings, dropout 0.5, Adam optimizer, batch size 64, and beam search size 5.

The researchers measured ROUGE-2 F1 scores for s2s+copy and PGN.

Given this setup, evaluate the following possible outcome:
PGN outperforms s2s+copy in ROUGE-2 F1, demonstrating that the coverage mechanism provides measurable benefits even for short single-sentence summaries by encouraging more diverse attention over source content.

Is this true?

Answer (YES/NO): NO